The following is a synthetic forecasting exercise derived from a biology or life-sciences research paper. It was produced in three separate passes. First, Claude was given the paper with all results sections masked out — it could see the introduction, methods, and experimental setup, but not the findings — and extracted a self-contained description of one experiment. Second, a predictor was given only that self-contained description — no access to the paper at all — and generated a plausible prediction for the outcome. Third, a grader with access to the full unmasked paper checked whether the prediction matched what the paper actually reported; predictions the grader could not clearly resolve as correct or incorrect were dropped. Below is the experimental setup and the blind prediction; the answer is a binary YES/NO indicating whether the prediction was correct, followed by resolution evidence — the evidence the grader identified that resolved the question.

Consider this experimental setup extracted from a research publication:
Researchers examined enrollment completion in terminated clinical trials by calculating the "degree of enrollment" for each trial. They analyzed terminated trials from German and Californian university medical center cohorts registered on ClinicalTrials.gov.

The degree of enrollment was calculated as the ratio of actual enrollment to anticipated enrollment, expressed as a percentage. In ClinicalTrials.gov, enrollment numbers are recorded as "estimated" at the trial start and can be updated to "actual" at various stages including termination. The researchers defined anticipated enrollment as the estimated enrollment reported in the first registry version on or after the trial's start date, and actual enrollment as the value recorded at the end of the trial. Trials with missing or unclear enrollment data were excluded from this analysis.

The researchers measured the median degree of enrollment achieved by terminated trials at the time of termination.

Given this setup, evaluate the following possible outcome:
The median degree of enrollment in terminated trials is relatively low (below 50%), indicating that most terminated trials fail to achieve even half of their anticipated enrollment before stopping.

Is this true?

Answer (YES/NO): YES